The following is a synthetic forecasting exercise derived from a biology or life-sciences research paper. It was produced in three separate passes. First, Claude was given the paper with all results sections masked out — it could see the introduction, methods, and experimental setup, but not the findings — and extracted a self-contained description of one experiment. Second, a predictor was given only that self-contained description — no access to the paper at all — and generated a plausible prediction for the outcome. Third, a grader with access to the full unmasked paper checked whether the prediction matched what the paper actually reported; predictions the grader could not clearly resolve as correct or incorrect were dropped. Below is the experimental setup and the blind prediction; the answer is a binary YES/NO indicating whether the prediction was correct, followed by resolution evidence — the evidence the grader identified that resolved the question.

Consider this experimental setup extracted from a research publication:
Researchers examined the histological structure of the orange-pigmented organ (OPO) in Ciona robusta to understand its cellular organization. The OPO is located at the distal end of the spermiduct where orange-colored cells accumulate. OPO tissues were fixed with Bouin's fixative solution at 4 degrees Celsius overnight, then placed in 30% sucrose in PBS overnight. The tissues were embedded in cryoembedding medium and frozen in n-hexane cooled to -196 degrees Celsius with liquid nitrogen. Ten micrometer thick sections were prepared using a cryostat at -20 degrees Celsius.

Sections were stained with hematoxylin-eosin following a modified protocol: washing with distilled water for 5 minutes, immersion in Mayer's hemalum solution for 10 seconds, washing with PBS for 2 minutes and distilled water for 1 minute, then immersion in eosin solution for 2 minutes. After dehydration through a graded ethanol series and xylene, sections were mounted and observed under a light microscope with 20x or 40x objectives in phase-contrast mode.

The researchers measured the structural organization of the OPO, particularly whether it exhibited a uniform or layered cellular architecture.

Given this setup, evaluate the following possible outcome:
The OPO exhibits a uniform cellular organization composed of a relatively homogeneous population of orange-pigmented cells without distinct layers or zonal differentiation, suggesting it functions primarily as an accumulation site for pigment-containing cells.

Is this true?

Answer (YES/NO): NO